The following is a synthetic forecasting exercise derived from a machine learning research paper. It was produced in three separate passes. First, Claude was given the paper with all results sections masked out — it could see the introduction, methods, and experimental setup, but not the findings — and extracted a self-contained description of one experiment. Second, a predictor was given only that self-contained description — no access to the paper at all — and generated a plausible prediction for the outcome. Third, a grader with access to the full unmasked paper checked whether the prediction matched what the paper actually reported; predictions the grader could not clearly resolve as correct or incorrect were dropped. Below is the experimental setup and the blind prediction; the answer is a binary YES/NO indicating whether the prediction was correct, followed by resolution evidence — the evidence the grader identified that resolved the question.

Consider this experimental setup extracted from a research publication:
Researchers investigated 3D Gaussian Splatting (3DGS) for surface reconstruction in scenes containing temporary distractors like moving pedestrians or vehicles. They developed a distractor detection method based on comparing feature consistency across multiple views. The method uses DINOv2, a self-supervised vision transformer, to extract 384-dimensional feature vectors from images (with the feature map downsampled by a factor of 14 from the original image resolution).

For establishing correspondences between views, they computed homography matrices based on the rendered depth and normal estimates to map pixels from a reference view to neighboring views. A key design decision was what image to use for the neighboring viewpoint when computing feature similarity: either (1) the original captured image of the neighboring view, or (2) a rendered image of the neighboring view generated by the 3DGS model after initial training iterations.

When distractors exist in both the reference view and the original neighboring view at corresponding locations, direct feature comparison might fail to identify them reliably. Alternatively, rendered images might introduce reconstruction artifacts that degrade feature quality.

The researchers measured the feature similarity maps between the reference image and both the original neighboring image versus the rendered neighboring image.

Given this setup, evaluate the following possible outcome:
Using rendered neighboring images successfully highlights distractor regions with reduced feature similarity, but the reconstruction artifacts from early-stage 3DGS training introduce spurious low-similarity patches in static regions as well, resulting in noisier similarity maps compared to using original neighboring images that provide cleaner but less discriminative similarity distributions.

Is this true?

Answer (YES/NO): NO